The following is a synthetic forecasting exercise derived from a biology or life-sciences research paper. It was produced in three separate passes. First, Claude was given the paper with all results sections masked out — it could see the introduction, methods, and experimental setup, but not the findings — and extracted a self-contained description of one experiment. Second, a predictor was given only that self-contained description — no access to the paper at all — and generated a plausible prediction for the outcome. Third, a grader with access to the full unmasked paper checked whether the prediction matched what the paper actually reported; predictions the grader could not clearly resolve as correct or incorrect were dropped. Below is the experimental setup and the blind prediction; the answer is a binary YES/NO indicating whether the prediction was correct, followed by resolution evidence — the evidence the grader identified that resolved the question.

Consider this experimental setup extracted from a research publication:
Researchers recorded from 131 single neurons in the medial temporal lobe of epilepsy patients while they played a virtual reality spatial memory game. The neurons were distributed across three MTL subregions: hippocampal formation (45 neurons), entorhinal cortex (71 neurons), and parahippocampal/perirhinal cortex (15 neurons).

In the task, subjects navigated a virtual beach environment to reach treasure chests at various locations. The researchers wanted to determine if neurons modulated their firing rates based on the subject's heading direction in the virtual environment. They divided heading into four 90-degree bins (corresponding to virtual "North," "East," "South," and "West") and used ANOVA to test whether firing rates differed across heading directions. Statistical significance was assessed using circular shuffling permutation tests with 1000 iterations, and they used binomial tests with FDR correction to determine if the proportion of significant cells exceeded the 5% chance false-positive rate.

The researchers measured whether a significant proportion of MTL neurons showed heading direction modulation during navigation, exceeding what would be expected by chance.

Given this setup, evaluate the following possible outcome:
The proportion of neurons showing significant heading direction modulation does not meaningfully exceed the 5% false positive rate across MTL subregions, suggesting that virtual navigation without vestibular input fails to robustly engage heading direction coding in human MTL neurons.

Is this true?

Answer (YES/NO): NO